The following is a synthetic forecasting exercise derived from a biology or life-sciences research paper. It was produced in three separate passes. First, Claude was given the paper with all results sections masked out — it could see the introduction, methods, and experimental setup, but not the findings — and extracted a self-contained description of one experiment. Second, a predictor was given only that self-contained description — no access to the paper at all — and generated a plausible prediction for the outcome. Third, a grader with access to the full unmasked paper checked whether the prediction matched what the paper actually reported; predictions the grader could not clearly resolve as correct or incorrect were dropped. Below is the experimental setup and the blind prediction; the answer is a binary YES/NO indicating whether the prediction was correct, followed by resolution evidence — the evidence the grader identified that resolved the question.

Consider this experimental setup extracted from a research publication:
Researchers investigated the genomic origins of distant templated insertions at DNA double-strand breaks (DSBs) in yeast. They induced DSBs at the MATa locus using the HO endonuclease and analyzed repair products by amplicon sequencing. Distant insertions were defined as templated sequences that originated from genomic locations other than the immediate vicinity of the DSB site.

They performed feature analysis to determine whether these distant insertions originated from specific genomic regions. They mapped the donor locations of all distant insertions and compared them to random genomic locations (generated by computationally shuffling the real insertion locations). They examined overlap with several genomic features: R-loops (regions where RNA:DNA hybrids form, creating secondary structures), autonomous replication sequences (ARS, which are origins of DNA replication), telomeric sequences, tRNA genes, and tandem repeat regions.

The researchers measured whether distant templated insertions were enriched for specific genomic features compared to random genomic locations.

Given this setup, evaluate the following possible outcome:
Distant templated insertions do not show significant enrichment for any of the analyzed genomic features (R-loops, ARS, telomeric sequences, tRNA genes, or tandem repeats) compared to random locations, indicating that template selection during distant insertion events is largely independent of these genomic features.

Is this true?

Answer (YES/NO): NO